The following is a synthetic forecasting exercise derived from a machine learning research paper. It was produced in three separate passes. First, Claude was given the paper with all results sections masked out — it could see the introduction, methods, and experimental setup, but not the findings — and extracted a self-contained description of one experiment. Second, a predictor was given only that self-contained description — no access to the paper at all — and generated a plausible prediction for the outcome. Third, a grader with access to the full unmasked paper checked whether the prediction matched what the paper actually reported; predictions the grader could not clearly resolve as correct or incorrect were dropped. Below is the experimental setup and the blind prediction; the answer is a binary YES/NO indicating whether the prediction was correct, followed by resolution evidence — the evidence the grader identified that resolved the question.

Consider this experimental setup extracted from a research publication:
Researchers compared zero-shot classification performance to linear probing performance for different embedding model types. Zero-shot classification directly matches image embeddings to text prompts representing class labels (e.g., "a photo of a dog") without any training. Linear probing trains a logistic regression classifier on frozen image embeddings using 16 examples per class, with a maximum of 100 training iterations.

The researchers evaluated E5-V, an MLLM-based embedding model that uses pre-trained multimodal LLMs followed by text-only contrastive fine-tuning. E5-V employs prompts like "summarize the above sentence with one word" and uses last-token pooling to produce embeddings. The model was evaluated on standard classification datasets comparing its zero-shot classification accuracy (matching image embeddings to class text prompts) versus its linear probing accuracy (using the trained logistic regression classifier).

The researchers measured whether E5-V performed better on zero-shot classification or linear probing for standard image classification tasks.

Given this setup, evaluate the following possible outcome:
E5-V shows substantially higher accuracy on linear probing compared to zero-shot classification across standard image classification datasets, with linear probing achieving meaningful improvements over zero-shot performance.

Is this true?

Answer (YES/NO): YES